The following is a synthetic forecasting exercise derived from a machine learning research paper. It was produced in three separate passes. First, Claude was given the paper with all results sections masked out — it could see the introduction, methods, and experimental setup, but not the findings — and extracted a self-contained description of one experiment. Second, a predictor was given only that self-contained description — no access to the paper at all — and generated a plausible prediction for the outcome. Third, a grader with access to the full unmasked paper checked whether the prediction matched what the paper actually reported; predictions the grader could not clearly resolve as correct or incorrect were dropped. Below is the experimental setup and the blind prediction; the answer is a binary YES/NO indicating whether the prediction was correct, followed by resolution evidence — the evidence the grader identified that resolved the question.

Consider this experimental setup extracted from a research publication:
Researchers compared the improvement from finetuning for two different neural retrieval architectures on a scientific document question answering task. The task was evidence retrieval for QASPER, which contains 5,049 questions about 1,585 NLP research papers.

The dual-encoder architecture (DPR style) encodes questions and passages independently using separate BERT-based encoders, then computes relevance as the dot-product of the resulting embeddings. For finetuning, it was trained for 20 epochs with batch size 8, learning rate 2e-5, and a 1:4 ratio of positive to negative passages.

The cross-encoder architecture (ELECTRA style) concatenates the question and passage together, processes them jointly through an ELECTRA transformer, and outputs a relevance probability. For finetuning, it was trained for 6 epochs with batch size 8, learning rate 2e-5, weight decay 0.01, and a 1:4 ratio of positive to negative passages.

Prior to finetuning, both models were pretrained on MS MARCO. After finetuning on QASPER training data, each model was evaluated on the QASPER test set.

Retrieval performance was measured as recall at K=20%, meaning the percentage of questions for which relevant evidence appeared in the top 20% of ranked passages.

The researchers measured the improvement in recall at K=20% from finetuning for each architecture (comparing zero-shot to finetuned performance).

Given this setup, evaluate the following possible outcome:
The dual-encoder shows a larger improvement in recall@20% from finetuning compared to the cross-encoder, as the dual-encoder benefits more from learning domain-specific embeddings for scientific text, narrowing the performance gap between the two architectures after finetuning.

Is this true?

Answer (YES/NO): YES